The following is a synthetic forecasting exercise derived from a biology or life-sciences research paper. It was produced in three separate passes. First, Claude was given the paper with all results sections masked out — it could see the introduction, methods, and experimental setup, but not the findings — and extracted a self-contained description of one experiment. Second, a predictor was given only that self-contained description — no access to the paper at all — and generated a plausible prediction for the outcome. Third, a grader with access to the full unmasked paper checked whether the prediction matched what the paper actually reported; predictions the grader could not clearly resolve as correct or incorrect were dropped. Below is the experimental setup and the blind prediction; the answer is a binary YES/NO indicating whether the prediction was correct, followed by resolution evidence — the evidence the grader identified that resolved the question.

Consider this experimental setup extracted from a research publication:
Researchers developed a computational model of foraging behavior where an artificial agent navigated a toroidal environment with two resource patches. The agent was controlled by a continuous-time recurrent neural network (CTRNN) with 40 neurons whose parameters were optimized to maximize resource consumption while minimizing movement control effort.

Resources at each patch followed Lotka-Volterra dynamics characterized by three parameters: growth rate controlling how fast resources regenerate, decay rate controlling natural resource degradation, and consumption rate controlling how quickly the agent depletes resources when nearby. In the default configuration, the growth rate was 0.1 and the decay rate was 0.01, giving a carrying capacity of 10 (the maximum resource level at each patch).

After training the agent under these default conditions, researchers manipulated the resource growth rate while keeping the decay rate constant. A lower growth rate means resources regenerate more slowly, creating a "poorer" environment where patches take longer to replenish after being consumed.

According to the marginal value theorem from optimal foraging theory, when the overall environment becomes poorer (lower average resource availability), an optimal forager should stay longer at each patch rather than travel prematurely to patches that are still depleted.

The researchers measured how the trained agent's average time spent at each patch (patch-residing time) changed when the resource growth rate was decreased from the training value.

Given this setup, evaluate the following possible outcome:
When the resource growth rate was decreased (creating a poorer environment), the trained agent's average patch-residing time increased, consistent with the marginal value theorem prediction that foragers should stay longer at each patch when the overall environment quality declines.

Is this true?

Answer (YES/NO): YES